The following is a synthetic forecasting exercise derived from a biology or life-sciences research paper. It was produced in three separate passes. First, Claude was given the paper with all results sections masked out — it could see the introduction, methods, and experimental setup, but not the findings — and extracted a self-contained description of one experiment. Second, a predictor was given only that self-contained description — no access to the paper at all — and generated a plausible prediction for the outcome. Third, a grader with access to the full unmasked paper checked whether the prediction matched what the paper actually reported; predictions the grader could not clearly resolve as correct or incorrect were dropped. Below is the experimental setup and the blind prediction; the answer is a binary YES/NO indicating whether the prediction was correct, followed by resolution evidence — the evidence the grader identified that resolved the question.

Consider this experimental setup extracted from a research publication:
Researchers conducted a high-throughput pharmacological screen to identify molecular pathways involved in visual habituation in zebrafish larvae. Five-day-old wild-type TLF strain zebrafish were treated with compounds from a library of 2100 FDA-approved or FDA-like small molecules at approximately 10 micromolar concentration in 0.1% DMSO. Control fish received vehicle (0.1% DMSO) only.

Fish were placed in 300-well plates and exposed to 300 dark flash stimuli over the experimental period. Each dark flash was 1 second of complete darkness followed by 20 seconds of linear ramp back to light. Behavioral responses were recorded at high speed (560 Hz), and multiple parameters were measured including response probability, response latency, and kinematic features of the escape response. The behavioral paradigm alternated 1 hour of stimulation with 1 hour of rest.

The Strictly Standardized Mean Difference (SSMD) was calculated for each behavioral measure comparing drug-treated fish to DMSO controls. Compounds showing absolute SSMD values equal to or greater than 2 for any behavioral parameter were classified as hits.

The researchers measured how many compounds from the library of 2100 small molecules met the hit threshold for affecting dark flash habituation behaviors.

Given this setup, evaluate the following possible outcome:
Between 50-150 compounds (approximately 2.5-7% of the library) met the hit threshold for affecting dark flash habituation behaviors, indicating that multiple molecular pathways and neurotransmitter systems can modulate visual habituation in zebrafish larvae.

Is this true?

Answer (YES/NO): NO